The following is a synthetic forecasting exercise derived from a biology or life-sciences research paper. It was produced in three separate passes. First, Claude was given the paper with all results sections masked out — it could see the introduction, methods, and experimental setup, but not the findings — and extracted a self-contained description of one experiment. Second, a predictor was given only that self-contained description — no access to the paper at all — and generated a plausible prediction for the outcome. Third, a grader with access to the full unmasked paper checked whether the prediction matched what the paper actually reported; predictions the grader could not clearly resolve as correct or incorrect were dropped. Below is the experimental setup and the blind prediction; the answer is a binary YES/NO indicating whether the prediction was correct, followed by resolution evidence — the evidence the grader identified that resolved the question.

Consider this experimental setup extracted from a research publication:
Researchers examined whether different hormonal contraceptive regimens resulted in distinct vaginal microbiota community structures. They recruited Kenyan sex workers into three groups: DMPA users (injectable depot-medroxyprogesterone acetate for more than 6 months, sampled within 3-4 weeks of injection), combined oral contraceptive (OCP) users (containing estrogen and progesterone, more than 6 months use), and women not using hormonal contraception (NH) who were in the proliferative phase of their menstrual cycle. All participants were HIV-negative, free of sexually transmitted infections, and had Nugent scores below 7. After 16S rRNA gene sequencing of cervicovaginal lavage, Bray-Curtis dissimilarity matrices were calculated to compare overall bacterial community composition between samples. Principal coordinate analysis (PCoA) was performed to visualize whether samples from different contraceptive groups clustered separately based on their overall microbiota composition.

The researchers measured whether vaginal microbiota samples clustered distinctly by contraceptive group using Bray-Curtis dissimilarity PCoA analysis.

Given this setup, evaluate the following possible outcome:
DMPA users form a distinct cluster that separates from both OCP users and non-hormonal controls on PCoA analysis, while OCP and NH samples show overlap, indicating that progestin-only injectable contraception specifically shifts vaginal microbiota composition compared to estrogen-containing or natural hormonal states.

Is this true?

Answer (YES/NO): NO